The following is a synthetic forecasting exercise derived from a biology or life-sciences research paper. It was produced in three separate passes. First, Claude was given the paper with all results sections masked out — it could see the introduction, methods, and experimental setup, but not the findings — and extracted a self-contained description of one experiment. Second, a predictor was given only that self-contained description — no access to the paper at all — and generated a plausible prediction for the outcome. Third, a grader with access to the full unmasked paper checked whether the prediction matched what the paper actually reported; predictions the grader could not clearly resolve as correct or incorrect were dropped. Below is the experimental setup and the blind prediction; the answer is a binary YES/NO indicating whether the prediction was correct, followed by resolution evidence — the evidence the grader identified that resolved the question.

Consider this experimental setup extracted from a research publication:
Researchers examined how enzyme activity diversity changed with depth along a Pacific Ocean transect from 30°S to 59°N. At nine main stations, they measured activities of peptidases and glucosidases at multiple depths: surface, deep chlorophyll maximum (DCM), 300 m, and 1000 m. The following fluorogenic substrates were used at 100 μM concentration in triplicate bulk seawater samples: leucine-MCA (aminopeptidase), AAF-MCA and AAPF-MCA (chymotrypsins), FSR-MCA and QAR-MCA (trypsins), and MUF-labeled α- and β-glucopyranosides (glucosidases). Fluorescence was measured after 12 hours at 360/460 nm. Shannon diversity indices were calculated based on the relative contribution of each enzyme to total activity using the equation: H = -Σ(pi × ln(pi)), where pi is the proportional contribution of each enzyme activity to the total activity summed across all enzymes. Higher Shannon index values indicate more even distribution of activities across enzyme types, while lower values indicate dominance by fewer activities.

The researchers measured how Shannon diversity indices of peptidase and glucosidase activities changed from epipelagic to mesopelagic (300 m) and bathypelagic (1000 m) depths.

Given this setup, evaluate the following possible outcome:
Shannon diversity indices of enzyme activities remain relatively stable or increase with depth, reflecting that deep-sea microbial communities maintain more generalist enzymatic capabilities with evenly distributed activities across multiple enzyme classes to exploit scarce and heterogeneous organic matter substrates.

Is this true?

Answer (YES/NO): NO